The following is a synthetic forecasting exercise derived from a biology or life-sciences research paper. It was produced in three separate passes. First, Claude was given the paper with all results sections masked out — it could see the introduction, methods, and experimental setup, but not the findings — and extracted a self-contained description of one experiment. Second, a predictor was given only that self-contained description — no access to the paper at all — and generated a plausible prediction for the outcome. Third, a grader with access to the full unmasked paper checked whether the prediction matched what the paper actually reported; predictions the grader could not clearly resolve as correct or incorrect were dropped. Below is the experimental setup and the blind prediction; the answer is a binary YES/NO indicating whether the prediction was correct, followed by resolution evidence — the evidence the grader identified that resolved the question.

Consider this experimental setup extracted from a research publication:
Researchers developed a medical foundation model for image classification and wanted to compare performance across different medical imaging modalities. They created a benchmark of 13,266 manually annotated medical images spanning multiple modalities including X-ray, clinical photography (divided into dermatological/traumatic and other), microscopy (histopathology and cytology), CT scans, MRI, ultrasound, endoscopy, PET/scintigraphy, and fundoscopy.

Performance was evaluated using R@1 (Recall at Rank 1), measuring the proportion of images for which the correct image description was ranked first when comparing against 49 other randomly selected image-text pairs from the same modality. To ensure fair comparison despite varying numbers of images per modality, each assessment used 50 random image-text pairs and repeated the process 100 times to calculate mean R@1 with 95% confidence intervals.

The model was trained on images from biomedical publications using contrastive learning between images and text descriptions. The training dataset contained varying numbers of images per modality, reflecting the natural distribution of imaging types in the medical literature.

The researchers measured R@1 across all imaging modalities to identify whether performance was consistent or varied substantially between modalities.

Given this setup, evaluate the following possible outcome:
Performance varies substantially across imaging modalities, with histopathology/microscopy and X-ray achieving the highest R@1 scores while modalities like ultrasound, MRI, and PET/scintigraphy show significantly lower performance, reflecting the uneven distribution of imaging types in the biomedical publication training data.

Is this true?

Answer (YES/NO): NO